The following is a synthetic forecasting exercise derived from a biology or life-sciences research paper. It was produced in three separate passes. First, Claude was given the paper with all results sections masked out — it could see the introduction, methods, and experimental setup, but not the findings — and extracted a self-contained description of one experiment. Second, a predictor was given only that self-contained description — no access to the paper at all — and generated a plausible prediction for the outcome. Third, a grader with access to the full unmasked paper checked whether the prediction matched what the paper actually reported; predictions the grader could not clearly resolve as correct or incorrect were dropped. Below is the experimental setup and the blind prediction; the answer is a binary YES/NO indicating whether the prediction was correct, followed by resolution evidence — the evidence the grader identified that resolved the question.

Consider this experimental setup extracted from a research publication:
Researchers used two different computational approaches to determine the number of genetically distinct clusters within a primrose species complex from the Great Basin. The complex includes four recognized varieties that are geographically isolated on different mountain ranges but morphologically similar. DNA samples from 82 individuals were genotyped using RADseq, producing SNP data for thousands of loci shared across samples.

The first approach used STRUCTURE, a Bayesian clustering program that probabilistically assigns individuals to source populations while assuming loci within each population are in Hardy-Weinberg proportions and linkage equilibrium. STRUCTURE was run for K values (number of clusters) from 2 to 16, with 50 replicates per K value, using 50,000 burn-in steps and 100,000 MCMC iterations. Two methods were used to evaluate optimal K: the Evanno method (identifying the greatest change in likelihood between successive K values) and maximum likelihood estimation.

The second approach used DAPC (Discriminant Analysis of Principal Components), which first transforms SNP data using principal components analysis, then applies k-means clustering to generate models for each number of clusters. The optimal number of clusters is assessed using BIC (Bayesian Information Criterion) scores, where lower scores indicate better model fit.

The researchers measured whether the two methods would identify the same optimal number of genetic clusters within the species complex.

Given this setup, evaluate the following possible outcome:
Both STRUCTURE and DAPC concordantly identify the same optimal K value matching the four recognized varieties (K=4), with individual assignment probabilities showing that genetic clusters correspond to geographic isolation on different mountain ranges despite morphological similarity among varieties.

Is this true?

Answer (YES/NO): NO